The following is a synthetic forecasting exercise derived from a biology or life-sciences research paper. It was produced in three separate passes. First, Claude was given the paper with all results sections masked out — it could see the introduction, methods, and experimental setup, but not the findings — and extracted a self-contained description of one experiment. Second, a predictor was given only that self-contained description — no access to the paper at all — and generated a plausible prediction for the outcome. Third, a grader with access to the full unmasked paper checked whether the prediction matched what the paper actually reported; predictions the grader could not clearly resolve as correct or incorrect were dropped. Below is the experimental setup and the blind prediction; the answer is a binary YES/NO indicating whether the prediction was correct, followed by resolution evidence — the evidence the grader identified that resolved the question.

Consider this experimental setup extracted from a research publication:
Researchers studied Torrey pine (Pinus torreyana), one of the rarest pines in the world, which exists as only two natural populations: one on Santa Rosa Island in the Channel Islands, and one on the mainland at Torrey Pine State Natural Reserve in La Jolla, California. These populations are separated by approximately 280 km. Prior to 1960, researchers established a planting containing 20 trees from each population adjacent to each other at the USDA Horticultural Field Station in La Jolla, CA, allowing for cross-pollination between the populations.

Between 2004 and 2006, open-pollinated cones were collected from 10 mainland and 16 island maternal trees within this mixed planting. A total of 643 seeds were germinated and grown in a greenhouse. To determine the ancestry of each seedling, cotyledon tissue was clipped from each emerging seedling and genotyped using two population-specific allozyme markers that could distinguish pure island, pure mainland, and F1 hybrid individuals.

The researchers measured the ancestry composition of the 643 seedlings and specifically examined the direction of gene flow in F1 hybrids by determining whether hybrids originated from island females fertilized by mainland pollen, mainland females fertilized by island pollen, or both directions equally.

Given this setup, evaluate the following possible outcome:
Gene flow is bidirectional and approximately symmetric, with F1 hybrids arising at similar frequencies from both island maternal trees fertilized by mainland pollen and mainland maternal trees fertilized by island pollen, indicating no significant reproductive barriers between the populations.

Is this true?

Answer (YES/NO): NO